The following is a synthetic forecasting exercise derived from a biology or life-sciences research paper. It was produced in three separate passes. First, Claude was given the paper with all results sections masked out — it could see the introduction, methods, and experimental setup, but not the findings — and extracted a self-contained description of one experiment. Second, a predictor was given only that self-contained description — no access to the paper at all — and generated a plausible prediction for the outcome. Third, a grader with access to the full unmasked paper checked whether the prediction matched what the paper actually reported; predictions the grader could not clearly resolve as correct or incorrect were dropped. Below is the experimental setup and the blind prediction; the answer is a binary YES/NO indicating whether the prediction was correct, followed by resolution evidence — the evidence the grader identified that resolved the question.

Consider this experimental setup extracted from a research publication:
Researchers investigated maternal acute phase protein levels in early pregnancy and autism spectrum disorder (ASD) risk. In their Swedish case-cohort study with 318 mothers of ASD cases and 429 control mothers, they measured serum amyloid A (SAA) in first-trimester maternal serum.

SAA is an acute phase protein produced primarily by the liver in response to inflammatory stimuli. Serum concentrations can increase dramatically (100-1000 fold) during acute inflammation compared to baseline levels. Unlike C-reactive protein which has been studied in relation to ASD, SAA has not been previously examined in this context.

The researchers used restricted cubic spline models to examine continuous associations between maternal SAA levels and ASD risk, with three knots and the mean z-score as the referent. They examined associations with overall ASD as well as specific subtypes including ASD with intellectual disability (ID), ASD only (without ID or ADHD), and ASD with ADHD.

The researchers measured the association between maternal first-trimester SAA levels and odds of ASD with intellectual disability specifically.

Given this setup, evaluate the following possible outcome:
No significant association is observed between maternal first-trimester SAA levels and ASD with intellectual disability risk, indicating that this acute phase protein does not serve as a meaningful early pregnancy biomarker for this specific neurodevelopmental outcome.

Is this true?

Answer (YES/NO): NO